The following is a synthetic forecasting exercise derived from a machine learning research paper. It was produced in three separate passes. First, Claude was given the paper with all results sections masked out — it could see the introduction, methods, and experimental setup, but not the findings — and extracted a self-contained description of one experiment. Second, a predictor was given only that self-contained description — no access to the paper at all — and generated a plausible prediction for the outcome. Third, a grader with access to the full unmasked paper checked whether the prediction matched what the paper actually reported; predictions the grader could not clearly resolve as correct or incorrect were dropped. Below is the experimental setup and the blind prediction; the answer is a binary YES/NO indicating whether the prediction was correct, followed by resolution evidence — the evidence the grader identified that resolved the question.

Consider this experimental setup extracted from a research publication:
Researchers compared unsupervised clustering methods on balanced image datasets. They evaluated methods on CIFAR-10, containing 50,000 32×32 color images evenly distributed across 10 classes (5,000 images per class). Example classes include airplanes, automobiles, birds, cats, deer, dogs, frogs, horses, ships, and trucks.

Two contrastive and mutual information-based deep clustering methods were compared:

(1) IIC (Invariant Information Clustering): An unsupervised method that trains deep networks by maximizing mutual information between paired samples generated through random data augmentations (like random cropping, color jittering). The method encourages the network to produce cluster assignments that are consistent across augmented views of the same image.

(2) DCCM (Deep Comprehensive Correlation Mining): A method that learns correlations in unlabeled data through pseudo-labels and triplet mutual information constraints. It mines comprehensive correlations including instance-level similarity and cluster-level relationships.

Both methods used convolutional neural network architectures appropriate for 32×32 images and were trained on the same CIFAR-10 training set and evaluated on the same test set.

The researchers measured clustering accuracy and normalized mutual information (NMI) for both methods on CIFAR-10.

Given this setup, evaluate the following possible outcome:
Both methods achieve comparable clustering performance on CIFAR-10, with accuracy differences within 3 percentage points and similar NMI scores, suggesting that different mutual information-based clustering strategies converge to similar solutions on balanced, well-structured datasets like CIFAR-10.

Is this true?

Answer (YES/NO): YES